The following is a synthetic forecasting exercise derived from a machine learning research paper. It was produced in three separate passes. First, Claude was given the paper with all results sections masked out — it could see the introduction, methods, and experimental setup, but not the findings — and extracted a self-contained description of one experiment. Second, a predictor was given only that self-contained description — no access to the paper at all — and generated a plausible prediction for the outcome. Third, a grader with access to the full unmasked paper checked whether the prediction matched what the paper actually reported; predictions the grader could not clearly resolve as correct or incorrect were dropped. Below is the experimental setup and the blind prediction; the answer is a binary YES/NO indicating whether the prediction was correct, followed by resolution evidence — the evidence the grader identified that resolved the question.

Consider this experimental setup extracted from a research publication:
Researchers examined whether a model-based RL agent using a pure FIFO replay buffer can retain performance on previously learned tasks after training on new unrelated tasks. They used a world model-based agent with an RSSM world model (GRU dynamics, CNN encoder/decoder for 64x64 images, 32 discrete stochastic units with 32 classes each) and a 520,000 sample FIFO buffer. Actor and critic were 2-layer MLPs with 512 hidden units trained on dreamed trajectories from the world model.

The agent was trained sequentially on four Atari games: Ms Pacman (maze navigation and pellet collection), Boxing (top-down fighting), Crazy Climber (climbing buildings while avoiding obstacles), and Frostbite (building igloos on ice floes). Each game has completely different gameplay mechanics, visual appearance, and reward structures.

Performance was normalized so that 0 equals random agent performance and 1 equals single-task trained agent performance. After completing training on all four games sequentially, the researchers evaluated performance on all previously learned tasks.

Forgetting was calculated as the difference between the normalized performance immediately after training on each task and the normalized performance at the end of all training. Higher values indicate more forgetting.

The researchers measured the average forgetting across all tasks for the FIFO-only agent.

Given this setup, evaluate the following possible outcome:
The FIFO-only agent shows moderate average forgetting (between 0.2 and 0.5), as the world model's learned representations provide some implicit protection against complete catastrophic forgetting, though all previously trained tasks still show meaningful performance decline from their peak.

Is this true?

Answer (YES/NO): NO